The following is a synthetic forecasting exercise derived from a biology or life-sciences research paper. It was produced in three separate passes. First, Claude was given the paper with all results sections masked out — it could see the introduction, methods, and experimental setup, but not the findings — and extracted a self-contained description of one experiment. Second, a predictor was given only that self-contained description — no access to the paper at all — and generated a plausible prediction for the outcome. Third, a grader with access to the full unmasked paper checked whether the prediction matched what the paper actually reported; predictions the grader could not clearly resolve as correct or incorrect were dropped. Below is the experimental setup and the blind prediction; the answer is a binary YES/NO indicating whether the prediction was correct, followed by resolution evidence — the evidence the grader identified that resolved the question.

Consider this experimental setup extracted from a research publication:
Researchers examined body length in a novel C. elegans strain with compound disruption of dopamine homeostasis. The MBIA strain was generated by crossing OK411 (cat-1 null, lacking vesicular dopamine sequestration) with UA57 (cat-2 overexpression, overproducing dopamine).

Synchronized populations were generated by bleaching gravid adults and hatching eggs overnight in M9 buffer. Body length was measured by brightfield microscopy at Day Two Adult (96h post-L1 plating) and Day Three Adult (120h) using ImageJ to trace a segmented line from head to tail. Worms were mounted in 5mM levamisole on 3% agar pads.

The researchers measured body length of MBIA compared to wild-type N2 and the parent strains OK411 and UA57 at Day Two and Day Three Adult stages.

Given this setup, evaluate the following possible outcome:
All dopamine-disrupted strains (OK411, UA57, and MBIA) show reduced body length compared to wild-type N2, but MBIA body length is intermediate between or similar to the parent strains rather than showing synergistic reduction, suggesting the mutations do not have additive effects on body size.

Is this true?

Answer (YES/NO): NO